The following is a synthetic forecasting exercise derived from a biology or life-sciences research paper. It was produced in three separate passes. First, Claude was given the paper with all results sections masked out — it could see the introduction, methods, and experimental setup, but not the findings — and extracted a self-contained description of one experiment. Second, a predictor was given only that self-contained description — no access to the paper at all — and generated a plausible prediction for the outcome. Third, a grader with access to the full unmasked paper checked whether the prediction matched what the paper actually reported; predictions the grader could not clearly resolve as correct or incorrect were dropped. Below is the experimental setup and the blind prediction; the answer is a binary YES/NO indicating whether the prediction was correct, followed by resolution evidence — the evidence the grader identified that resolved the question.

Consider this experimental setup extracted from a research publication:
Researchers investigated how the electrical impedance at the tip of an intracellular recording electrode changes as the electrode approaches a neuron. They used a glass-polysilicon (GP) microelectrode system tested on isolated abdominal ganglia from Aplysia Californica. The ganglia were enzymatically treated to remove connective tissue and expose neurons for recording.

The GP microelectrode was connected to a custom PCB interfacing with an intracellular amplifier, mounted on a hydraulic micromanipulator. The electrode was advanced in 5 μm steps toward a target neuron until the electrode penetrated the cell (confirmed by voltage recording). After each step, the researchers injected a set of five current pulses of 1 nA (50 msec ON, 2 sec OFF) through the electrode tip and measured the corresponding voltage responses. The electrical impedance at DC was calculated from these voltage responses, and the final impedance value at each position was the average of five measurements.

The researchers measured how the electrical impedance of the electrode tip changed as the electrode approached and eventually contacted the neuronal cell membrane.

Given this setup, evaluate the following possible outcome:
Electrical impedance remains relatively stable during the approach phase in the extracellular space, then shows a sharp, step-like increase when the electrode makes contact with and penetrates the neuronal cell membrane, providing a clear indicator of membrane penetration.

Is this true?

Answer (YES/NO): NO